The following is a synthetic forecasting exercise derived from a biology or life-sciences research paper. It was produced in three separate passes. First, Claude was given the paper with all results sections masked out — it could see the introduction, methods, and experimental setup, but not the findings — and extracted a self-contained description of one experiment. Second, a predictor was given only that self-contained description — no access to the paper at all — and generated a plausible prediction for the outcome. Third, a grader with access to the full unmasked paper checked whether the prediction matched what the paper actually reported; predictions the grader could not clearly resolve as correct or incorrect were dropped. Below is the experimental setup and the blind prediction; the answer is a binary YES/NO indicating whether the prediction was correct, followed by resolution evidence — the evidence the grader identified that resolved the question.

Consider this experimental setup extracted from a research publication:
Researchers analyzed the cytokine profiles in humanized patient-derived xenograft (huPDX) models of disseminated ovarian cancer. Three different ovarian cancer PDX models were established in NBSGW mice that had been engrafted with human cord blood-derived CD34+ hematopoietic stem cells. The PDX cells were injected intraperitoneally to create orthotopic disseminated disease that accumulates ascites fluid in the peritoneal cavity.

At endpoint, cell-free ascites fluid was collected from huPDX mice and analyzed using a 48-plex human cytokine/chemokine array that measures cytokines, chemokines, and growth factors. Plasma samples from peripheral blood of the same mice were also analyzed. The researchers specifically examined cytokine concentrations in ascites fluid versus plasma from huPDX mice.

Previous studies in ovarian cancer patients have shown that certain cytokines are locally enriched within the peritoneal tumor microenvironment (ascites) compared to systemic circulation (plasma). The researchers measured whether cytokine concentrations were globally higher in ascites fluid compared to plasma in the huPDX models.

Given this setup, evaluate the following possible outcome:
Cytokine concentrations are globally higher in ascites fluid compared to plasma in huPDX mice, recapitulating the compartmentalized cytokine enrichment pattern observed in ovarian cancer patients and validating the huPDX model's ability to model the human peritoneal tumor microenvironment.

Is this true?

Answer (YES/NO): YES